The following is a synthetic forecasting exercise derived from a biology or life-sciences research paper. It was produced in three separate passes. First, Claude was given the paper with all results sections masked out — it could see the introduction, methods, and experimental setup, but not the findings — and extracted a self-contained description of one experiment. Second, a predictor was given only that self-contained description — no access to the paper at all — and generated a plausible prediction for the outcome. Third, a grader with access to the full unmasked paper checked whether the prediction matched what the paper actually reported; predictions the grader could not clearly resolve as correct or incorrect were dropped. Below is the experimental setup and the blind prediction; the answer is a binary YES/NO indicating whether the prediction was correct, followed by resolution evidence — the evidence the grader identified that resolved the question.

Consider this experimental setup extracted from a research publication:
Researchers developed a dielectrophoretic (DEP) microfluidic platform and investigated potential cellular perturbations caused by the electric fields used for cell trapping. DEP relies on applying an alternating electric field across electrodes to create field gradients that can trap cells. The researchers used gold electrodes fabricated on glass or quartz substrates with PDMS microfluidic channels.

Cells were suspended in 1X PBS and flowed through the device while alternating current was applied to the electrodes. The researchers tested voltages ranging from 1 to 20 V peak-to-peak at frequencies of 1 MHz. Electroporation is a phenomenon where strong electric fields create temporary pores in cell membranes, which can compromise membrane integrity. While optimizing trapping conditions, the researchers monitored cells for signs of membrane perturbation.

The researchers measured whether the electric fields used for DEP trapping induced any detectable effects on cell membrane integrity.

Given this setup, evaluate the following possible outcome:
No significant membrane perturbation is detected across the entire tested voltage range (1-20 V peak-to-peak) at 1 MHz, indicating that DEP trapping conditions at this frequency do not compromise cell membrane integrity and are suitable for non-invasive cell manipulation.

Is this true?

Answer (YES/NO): NO